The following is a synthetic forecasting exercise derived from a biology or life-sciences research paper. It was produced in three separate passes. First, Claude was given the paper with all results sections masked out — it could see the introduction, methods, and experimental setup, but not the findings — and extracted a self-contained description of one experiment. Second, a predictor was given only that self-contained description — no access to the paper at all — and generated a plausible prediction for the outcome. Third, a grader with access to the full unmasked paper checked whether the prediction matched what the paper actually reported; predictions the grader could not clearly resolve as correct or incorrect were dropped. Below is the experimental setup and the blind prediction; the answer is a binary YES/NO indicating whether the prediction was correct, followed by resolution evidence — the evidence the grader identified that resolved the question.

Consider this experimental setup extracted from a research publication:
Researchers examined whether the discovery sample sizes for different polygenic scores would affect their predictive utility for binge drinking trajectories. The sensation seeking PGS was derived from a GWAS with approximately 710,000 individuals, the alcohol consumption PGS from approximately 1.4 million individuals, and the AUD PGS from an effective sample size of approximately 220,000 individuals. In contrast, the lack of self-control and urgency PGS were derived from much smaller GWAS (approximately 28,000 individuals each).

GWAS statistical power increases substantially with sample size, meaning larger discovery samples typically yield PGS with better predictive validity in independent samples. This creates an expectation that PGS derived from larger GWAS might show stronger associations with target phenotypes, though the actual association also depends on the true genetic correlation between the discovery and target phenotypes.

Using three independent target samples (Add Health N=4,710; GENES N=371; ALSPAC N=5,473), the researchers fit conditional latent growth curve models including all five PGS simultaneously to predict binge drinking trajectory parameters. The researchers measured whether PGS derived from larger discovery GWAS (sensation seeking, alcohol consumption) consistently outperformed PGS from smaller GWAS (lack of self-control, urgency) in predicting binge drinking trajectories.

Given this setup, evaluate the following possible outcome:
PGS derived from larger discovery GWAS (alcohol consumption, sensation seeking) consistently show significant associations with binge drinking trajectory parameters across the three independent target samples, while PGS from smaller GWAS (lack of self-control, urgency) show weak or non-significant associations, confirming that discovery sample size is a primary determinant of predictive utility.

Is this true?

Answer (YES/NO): NO